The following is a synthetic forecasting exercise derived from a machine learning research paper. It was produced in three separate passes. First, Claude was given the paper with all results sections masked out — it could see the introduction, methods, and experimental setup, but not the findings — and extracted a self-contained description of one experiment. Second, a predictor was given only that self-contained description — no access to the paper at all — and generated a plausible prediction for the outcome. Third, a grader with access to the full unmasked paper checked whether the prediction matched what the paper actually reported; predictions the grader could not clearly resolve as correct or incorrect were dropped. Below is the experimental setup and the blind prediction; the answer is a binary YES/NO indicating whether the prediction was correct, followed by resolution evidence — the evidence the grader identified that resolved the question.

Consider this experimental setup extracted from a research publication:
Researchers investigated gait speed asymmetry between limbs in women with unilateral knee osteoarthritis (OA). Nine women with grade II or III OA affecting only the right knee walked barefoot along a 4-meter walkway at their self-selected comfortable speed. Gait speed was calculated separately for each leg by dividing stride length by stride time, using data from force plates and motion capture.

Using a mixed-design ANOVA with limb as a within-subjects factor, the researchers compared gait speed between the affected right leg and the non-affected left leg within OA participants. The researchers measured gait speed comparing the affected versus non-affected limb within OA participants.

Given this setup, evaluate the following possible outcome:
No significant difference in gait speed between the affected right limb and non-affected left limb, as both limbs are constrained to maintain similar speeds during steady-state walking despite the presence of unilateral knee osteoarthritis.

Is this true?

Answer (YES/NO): YES